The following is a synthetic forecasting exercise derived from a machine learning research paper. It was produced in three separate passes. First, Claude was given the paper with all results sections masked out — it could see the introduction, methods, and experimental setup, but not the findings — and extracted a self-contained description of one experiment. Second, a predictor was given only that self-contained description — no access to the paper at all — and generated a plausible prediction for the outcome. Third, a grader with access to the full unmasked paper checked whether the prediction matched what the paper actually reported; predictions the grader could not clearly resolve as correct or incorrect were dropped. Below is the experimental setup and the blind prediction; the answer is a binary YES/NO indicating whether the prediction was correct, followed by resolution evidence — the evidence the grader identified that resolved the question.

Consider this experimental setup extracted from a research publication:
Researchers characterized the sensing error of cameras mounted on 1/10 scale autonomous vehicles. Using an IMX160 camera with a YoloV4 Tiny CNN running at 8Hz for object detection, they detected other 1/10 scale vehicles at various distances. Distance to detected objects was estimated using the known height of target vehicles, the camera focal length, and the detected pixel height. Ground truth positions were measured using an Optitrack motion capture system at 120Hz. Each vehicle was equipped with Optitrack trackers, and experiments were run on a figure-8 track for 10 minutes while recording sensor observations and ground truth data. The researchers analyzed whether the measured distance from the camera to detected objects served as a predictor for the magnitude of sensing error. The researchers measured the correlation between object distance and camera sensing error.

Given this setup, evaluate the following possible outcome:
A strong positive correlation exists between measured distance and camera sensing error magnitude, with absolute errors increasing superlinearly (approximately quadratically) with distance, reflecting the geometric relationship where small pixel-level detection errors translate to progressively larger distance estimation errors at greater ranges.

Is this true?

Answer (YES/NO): NO